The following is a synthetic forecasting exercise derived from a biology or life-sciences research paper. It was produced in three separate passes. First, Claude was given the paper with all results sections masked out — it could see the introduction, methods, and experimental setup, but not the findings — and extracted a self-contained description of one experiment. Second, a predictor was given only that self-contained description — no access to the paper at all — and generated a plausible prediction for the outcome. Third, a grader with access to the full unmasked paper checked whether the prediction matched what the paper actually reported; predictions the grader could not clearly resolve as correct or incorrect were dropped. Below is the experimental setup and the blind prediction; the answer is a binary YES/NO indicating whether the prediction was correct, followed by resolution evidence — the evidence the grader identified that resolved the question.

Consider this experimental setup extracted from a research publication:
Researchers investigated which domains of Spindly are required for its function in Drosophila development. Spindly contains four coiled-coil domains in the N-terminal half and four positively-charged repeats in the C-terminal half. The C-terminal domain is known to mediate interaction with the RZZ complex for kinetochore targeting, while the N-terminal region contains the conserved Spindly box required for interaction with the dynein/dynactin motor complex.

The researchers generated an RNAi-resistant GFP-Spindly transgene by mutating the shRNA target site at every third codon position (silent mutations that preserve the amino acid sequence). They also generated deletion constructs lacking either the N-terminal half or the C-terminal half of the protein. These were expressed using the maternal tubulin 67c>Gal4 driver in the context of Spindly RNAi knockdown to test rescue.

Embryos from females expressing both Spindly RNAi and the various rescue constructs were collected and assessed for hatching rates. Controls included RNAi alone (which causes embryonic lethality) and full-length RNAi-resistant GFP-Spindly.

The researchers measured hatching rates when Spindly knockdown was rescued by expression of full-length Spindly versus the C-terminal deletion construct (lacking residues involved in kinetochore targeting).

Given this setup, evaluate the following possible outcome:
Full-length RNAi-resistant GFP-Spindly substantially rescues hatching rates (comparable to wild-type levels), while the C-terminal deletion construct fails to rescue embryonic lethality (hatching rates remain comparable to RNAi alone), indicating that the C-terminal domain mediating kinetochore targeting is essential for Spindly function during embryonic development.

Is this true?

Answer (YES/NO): NO